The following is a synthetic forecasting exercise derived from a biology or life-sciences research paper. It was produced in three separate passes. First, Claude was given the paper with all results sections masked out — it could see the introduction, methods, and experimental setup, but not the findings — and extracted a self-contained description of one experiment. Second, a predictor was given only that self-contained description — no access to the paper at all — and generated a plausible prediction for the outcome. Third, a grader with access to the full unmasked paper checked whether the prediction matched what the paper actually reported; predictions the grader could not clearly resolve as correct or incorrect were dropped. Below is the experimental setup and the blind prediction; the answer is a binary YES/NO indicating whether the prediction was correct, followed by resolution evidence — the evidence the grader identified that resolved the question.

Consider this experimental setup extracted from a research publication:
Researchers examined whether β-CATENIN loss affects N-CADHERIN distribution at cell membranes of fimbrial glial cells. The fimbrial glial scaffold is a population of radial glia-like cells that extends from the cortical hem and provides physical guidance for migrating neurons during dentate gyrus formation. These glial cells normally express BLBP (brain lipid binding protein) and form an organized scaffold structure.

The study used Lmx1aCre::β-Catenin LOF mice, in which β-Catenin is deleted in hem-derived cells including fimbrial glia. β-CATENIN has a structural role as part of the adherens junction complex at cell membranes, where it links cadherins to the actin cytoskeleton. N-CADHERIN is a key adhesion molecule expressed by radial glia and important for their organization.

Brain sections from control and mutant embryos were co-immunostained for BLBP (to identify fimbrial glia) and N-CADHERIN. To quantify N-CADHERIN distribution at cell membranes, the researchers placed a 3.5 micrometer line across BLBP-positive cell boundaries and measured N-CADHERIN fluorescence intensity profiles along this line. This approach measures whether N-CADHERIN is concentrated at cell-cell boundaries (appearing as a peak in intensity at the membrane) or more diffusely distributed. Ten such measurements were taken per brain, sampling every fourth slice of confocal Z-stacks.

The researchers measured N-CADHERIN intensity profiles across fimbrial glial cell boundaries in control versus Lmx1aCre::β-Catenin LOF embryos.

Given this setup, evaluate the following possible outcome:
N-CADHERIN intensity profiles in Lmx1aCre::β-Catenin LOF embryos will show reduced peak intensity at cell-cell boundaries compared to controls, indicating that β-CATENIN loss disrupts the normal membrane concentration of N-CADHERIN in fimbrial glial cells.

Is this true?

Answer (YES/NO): YES